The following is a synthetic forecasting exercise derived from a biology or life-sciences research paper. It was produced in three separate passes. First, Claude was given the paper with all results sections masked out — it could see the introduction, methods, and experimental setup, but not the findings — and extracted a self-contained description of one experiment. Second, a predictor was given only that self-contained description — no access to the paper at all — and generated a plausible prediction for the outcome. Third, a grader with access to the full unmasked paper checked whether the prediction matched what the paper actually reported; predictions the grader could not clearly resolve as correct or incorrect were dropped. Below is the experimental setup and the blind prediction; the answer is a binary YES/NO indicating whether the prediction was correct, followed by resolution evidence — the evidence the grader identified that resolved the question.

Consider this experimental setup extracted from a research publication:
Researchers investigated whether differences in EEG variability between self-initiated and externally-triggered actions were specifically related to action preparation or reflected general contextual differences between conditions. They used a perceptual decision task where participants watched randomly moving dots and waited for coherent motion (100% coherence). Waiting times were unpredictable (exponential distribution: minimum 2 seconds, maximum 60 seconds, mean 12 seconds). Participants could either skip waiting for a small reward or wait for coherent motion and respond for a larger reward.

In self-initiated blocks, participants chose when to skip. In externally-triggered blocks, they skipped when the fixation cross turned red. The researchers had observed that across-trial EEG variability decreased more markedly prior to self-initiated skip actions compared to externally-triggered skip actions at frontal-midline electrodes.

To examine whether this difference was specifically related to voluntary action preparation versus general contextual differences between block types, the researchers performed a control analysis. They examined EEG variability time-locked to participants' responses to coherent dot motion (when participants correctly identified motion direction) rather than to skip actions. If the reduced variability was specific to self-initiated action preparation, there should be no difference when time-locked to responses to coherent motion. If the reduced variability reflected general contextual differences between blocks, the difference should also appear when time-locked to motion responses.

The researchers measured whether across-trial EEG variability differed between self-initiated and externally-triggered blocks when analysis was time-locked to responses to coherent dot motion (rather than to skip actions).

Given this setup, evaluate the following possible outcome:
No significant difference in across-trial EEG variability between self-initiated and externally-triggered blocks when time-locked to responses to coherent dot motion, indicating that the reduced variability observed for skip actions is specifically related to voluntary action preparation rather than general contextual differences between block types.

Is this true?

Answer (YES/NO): YES